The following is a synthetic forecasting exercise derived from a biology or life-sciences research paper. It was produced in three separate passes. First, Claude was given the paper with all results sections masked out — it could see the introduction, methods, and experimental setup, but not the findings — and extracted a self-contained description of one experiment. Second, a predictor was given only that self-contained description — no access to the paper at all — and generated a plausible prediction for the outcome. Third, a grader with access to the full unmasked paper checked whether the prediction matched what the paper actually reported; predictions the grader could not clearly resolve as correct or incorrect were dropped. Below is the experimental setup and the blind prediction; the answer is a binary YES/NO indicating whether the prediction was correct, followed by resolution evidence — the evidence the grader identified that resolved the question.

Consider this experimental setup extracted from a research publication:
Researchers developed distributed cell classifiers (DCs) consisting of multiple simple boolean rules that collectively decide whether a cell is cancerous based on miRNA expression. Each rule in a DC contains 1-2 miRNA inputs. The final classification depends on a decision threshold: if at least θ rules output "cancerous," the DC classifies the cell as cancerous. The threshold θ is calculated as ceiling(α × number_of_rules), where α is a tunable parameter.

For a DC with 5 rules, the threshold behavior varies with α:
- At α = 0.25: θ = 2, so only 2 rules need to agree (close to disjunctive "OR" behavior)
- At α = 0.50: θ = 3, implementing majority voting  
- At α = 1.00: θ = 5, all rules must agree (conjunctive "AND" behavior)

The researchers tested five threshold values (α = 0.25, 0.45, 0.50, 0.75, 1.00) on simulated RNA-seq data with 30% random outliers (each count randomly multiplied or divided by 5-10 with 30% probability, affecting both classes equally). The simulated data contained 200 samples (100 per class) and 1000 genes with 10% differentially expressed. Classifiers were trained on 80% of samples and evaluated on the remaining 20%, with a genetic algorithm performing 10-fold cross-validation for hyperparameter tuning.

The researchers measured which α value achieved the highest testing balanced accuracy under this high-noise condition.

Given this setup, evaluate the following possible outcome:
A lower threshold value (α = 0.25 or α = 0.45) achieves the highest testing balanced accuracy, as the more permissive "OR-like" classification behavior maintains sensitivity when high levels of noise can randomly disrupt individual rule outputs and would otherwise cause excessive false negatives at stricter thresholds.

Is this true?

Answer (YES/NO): YES